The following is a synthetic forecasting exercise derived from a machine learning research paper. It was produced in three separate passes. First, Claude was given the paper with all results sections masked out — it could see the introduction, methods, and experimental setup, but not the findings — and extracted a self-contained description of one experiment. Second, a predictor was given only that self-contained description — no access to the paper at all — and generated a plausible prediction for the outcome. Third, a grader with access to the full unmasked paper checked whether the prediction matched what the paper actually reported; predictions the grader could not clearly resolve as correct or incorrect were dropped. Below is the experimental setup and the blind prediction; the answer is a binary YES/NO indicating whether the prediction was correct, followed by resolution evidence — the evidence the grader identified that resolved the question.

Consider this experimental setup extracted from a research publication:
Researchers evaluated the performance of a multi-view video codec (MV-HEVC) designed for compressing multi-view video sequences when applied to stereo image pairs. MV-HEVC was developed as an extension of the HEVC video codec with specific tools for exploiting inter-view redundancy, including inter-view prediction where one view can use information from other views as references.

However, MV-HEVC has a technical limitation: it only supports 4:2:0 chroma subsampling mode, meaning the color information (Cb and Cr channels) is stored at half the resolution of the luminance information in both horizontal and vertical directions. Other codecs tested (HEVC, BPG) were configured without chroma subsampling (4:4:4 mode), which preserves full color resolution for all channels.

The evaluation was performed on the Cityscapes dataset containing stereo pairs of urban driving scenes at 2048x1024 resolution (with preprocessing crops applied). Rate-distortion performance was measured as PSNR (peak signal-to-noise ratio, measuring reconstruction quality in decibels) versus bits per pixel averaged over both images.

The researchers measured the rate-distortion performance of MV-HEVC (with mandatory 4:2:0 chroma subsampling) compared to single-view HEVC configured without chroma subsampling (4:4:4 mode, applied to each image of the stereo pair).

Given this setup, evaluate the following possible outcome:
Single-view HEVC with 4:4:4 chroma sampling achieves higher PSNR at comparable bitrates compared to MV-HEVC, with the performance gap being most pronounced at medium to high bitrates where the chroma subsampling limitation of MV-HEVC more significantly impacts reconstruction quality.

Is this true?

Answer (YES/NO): YES